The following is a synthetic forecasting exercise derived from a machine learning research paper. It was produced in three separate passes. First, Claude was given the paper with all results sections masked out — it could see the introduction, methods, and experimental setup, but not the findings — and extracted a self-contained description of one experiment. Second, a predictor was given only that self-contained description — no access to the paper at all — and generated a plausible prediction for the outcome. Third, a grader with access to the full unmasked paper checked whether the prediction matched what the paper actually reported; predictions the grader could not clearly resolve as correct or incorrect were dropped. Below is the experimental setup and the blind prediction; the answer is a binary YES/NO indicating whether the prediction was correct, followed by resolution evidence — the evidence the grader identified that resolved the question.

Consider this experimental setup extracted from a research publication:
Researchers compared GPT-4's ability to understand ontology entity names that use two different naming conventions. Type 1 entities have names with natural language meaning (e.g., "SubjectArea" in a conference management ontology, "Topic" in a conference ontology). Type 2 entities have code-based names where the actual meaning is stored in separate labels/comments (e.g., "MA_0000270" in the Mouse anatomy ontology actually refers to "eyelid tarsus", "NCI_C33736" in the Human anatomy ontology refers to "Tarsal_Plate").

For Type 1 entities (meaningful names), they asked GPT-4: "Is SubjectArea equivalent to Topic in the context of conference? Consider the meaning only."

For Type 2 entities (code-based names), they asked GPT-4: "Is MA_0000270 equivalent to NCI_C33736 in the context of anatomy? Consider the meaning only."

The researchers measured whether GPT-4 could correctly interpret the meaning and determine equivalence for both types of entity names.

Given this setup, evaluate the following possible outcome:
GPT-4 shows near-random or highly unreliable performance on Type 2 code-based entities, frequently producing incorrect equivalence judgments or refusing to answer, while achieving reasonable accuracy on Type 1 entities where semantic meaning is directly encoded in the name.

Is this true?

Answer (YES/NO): YES